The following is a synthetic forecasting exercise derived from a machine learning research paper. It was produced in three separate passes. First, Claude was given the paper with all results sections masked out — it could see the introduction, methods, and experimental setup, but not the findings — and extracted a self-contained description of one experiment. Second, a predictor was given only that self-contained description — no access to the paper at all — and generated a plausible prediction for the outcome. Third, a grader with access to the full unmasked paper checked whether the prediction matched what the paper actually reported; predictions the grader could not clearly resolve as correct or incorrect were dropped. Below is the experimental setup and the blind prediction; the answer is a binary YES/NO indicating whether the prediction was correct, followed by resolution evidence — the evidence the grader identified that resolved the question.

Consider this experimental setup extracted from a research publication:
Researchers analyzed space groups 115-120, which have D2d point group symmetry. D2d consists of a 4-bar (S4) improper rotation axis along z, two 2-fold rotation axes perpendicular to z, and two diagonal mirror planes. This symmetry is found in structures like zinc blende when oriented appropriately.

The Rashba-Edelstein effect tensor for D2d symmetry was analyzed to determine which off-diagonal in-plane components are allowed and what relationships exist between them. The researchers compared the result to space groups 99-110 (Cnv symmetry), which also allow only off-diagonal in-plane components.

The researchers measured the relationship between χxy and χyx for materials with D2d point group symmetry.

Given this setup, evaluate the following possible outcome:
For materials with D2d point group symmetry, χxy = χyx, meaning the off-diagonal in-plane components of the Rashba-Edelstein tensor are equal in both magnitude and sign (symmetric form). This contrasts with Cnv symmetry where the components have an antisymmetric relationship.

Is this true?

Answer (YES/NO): YES